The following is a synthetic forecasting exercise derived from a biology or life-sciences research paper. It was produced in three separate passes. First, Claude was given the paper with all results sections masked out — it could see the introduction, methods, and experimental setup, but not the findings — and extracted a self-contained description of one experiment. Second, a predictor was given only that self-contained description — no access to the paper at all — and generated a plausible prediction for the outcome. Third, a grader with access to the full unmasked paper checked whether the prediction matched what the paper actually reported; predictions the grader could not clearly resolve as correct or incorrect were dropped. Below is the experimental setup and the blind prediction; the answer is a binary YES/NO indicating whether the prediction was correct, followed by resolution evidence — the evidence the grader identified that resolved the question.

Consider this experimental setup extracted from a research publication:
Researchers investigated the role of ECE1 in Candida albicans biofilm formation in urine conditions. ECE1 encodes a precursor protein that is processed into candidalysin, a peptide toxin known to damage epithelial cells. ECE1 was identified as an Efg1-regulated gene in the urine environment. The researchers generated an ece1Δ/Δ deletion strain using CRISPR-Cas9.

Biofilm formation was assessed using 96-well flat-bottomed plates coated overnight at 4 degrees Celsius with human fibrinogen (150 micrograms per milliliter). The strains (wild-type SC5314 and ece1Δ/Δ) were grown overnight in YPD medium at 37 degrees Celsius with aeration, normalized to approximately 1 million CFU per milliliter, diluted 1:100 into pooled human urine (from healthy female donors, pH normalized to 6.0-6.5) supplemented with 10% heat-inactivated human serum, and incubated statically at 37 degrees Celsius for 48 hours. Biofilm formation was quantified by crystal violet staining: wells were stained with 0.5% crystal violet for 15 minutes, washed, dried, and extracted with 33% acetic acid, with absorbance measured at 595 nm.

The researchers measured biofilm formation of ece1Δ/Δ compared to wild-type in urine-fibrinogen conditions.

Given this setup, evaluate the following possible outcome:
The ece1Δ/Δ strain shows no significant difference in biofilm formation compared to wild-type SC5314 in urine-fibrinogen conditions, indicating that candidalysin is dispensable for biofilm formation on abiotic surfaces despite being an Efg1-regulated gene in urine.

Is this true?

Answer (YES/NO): NO